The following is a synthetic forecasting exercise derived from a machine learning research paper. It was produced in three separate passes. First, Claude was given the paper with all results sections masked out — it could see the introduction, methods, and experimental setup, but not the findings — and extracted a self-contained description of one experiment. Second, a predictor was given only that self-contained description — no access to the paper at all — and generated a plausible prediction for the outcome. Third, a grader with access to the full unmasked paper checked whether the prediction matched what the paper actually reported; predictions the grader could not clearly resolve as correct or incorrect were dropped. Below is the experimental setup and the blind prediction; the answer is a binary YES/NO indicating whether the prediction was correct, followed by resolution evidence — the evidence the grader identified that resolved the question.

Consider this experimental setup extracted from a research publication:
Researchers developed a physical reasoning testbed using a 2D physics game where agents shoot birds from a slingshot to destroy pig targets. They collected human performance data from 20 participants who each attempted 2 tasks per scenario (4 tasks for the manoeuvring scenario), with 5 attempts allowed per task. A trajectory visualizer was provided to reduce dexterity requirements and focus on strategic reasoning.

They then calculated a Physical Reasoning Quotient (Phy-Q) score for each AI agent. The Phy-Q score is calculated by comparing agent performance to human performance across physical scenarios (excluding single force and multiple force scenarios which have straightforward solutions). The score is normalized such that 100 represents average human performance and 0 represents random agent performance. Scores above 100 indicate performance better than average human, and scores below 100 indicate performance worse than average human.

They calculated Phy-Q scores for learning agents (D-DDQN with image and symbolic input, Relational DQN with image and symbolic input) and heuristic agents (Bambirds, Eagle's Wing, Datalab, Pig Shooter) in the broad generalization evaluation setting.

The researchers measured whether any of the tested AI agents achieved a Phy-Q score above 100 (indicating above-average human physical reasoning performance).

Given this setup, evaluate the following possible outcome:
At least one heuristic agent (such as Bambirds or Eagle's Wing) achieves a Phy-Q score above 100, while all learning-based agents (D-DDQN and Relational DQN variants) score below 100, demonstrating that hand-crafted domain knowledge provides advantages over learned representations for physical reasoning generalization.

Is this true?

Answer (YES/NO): NO